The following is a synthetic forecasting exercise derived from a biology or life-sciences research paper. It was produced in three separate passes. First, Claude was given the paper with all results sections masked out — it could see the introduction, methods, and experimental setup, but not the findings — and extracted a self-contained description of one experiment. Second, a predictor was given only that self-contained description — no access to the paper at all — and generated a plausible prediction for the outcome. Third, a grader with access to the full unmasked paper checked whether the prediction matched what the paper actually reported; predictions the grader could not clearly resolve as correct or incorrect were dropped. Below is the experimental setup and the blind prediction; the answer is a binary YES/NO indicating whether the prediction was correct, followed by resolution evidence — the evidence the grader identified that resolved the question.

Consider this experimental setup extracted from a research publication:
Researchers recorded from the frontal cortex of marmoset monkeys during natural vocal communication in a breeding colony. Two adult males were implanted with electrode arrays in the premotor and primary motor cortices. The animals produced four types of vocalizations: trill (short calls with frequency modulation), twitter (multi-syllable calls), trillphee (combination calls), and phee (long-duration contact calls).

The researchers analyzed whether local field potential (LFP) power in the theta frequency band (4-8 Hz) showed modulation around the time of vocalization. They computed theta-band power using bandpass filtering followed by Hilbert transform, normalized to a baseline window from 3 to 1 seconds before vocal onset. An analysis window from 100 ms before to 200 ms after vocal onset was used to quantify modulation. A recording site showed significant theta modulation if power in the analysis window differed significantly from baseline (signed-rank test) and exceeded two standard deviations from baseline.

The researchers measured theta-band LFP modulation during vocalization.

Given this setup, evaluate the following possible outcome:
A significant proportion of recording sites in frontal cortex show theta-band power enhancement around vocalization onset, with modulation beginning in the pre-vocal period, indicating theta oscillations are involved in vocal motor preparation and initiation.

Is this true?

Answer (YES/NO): YES